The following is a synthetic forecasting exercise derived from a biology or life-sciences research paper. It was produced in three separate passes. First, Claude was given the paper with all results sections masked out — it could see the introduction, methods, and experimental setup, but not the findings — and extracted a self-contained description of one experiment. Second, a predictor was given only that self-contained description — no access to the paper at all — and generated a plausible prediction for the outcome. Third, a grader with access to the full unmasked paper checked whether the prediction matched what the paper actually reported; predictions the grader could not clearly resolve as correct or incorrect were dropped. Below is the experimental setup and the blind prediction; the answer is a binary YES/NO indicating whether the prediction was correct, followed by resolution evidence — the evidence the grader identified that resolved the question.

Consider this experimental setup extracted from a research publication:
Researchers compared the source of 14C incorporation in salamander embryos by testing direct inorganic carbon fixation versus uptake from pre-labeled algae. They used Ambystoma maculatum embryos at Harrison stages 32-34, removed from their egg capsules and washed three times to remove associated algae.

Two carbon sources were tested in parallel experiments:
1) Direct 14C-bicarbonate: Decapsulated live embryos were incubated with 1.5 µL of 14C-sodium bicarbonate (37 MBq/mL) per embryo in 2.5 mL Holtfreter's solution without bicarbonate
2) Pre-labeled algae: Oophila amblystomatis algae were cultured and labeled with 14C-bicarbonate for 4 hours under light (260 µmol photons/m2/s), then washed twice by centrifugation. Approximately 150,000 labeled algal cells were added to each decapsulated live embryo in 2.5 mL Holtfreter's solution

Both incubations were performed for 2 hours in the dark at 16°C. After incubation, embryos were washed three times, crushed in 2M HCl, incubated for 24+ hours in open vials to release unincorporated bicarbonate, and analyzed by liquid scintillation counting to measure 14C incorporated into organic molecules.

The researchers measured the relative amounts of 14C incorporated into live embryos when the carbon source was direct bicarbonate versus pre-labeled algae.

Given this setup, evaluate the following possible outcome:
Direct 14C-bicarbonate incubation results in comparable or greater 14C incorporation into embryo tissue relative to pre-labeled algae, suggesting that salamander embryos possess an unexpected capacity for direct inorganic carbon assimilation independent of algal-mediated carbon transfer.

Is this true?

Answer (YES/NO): YES